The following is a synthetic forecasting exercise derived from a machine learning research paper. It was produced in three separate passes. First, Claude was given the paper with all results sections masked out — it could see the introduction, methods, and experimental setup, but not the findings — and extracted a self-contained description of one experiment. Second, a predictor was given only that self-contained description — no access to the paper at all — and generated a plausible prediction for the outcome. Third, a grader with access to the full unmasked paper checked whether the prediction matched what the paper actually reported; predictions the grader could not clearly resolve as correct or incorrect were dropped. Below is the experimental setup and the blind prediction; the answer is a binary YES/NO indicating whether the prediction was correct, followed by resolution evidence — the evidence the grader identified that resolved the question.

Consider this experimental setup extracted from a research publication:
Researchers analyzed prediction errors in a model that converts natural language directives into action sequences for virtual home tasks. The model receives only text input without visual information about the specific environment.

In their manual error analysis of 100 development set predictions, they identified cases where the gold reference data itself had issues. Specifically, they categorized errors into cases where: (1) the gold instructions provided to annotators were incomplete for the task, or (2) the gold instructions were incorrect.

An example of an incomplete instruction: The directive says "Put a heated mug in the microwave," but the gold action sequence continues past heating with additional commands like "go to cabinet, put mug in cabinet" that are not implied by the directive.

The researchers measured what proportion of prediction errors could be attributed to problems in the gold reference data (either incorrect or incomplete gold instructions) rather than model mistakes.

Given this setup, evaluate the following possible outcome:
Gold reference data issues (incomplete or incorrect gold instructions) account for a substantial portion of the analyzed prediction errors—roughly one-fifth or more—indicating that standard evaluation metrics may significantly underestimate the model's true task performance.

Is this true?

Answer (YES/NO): YES